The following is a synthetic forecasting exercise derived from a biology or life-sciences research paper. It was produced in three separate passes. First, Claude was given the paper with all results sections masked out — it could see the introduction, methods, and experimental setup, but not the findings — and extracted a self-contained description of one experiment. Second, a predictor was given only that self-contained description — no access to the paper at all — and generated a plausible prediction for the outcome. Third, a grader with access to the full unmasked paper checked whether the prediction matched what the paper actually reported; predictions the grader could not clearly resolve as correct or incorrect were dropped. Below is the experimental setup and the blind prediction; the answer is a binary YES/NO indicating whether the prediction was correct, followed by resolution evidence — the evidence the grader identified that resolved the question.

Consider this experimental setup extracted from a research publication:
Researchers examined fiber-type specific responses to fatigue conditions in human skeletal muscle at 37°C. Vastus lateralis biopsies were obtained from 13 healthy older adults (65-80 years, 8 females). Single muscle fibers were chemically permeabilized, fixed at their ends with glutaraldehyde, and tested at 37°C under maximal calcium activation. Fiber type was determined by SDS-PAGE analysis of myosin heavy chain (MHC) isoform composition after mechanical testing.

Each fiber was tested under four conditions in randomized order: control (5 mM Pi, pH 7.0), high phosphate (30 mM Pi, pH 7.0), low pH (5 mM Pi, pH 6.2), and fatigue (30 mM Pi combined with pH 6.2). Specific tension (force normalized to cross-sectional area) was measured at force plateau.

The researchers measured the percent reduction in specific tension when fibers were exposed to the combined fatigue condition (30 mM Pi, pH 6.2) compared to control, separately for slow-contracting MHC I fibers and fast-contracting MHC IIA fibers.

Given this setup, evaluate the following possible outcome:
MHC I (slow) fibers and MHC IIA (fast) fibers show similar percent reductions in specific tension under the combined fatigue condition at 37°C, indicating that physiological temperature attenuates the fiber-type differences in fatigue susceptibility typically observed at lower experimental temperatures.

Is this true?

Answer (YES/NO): YES